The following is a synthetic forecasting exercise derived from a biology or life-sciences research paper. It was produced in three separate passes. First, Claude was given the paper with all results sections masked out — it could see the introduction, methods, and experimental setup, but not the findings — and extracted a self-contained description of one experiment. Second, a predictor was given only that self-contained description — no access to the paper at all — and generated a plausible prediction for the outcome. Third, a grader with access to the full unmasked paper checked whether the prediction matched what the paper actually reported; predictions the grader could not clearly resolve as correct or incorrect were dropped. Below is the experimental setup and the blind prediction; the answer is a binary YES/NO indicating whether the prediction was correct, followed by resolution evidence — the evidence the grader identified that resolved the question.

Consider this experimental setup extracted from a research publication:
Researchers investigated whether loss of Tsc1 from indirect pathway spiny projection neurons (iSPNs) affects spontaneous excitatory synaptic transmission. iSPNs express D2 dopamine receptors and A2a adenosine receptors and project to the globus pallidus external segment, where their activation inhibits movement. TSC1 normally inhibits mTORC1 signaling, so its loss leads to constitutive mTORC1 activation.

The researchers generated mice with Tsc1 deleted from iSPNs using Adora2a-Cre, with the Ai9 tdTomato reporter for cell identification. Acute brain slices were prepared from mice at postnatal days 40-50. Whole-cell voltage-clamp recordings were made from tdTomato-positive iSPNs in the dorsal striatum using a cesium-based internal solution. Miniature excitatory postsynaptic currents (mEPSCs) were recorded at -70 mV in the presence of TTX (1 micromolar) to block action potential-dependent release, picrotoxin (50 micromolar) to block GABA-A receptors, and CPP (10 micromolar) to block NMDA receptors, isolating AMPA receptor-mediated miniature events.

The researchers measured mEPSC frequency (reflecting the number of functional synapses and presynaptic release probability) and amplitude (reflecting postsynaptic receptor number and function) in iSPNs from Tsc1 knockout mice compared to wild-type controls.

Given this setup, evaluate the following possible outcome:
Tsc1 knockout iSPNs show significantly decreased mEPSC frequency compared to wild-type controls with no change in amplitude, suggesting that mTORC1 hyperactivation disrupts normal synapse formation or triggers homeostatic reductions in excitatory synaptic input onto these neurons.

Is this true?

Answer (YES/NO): NO